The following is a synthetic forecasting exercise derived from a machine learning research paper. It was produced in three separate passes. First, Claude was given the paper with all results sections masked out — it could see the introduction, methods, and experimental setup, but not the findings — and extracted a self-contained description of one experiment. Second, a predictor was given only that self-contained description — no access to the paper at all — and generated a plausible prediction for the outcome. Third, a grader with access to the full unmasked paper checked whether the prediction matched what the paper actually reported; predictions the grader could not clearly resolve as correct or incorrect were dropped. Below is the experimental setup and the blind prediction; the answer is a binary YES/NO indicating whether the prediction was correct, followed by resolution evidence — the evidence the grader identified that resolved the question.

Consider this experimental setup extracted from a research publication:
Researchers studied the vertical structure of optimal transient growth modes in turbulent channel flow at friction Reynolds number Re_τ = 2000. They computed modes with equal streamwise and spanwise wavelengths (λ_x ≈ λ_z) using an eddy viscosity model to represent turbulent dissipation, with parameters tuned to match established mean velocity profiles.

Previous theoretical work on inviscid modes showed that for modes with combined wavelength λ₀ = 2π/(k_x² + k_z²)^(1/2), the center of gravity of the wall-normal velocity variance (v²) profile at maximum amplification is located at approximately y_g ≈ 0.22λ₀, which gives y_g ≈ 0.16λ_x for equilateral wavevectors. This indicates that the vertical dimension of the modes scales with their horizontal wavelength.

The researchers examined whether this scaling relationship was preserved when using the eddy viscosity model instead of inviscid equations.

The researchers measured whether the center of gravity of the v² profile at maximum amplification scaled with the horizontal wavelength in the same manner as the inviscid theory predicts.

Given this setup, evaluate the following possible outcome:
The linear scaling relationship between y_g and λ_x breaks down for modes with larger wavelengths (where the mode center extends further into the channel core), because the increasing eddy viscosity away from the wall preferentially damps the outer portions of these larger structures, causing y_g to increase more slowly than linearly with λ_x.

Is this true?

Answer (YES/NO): NO